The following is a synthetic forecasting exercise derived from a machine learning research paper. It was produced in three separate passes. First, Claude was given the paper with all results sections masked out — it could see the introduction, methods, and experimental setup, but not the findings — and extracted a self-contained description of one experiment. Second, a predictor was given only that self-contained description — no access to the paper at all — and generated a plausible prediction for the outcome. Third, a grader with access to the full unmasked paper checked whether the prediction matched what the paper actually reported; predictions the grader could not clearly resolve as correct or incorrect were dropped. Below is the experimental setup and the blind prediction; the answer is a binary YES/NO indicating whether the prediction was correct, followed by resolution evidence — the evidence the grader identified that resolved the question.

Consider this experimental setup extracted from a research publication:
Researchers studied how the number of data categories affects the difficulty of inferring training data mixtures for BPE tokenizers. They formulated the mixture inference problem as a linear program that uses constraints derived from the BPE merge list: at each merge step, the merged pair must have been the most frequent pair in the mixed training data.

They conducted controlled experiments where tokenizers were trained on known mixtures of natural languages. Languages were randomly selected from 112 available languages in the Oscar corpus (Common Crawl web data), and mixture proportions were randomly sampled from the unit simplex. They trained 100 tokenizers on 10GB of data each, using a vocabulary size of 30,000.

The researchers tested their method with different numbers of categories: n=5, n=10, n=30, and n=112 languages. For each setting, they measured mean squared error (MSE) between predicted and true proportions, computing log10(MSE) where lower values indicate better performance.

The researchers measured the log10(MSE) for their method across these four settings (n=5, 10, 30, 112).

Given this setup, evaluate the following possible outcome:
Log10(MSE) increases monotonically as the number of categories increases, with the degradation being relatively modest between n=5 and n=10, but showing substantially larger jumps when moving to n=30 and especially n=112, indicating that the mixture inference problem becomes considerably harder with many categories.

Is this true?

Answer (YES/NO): NO